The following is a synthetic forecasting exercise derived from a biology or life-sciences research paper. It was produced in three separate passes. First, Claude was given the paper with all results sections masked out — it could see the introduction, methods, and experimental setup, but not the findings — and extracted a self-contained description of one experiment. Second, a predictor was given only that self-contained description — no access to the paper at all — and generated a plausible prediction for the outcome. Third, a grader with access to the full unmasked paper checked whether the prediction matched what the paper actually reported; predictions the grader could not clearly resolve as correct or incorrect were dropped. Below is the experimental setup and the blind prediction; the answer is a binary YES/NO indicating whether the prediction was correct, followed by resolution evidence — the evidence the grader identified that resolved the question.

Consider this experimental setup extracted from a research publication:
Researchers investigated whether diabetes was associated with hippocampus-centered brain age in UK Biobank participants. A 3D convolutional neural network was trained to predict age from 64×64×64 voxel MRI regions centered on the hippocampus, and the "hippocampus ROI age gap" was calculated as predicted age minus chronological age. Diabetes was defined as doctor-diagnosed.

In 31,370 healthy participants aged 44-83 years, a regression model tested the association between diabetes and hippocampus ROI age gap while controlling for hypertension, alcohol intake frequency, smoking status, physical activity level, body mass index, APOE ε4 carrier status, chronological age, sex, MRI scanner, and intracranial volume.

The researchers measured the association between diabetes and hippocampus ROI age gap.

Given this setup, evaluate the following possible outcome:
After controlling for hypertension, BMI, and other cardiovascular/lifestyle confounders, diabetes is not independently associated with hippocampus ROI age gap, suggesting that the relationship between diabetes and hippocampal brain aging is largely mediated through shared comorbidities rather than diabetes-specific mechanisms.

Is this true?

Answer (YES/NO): NO